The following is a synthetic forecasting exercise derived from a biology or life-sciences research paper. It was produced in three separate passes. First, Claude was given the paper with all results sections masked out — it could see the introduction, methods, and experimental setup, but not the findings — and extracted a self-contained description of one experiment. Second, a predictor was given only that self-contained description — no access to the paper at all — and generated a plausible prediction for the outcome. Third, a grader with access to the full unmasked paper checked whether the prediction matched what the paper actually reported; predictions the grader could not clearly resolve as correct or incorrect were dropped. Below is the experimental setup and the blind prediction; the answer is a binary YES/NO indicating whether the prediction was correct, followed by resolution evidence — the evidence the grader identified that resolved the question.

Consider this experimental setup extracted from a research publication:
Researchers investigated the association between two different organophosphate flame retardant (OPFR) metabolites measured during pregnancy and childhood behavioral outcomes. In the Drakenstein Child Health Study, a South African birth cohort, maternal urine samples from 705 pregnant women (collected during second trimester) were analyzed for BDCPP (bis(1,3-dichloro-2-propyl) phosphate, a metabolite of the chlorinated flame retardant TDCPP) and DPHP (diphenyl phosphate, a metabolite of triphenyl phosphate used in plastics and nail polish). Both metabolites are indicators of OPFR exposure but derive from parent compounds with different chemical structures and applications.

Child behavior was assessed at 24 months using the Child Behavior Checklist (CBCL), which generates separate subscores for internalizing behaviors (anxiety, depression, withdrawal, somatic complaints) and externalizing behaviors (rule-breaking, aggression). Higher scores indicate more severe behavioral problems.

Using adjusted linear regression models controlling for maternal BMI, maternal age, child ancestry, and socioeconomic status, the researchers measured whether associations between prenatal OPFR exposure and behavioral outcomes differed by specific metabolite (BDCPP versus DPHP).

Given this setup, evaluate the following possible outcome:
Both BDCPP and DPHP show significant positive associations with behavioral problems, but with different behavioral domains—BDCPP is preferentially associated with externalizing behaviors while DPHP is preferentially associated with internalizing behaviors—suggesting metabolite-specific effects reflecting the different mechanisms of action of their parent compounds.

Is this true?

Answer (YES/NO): NO